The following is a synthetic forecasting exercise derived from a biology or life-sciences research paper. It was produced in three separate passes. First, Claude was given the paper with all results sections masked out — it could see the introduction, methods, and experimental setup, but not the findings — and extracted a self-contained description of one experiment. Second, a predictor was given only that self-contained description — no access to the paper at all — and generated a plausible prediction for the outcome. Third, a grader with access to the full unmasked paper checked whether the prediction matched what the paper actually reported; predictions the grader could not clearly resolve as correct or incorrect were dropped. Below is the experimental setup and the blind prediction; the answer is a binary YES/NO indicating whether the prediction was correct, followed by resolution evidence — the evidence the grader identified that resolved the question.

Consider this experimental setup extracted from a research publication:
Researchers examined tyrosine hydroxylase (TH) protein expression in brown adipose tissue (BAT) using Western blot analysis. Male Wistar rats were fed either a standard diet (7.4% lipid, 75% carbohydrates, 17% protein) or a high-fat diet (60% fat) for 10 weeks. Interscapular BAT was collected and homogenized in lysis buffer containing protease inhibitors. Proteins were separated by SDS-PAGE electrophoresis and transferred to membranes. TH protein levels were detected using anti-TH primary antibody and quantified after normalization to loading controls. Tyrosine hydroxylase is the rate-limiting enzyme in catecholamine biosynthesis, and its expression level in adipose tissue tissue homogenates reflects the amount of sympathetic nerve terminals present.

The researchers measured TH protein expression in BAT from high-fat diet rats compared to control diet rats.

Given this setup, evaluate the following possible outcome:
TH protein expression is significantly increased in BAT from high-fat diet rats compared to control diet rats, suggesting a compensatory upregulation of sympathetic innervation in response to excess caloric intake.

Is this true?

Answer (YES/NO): NO